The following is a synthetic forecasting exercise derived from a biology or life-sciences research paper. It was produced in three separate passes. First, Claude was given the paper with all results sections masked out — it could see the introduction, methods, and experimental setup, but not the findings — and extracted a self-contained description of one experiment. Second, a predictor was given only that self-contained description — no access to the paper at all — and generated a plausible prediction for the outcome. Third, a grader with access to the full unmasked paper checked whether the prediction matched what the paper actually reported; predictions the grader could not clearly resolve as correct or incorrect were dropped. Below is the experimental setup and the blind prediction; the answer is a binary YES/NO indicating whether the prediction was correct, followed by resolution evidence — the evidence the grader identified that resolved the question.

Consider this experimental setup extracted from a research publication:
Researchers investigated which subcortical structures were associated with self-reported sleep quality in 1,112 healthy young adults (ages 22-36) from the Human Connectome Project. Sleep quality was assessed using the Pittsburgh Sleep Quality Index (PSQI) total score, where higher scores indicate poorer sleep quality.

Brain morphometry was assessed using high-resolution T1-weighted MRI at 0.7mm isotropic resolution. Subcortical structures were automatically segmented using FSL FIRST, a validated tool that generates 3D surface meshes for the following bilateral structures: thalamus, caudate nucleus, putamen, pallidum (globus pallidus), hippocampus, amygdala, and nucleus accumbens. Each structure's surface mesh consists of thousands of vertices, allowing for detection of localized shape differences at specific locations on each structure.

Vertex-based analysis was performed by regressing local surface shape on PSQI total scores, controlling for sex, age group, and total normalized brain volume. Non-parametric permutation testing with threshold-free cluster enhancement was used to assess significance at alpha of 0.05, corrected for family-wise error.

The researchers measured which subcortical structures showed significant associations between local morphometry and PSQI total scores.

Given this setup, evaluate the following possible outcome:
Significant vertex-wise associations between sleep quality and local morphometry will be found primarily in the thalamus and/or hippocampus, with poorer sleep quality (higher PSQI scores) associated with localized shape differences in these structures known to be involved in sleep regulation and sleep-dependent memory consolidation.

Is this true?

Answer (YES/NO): NO